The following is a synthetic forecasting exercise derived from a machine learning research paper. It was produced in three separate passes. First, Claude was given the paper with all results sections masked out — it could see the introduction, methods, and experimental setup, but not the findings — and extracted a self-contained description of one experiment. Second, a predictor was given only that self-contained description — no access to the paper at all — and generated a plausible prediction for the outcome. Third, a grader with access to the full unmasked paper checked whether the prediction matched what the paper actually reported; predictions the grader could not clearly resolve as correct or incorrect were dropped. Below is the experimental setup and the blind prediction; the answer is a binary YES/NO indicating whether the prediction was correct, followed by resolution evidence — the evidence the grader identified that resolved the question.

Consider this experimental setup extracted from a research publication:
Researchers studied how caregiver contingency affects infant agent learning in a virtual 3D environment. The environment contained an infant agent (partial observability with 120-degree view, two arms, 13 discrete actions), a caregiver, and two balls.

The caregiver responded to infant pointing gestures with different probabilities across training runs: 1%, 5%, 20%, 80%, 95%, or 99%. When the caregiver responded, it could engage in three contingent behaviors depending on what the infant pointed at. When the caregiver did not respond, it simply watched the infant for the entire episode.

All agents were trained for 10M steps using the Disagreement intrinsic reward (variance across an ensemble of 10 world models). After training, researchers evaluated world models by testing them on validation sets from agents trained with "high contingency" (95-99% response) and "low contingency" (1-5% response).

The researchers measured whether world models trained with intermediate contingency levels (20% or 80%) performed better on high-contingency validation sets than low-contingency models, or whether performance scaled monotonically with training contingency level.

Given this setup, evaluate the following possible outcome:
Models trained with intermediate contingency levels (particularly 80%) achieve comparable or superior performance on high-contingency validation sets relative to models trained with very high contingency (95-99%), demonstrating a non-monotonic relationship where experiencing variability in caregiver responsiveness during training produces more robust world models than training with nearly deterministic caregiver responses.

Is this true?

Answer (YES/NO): NO